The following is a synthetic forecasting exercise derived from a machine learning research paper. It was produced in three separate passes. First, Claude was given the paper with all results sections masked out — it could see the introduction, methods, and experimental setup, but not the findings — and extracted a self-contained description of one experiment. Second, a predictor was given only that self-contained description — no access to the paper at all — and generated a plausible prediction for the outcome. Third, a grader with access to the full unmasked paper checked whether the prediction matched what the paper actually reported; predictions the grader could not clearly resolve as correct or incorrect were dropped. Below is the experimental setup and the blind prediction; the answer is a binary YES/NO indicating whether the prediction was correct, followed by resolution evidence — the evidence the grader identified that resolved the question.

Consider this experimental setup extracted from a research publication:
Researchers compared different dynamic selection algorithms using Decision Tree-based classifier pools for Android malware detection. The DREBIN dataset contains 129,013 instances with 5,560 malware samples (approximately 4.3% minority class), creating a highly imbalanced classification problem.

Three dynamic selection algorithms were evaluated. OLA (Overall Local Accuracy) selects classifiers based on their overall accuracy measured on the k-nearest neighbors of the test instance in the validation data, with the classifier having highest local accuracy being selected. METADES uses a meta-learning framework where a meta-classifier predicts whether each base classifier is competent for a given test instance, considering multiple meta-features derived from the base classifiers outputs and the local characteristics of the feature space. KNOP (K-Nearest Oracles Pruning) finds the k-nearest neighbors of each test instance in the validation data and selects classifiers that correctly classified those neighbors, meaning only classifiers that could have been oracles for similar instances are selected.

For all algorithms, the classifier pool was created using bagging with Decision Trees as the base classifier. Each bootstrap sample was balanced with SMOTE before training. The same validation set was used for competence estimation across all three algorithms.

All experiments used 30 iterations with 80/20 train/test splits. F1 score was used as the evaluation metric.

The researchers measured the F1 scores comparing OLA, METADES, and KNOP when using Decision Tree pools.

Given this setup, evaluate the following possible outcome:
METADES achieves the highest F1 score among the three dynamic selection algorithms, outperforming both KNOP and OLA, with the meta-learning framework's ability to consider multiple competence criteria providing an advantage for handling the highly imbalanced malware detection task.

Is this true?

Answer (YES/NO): NO